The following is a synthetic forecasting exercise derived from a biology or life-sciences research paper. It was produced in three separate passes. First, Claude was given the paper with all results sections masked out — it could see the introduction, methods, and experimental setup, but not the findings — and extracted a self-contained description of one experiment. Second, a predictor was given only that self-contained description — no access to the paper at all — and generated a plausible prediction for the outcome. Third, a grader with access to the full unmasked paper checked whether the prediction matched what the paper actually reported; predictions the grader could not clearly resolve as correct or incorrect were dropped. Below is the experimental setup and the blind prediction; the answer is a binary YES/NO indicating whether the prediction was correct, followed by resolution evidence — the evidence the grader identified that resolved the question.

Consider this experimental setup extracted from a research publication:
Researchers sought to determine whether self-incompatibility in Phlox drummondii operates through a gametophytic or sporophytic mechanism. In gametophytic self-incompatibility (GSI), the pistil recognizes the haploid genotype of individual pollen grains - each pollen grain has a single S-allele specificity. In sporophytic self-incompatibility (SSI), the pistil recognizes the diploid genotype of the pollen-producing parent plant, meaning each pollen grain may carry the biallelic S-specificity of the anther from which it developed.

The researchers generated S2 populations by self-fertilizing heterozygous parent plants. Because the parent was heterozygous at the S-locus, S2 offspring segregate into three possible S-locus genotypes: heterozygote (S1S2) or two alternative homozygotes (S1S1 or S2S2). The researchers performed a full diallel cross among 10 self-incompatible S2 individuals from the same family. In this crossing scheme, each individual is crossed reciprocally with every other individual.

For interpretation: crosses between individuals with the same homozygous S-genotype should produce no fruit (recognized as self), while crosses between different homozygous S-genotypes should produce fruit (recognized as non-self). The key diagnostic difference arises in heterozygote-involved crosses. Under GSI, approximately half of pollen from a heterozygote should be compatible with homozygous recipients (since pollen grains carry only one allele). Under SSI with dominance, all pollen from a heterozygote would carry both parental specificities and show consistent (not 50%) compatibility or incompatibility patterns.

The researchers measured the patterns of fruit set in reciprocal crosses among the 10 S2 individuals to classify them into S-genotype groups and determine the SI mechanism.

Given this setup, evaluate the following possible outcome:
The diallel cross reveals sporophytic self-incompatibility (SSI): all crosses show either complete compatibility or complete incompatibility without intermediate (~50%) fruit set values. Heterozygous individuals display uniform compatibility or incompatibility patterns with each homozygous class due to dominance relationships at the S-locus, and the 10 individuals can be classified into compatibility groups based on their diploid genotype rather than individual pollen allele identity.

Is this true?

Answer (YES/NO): YES